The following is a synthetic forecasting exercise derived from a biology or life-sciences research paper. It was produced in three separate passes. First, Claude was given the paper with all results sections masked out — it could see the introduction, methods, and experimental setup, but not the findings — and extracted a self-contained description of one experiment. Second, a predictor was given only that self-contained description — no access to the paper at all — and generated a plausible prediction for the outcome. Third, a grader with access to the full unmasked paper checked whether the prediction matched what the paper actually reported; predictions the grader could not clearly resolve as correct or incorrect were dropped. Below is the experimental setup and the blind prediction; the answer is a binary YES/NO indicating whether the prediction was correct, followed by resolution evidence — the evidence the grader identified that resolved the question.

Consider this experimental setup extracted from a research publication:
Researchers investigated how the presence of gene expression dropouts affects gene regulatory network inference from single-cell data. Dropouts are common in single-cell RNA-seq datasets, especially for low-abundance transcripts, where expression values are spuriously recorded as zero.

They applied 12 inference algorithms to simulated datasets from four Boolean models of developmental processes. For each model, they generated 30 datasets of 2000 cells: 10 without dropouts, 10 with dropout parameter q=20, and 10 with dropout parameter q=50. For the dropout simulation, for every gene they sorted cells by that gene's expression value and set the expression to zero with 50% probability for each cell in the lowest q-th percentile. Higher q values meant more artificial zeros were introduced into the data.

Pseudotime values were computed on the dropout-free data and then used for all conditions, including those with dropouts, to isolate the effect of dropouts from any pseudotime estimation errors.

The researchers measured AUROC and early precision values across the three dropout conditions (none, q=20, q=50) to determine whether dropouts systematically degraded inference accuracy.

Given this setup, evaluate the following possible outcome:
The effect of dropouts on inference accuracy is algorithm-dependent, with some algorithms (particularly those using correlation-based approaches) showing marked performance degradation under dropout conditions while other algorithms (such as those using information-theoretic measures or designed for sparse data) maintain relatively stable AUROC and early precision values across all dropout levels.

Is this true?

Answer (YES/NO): NO